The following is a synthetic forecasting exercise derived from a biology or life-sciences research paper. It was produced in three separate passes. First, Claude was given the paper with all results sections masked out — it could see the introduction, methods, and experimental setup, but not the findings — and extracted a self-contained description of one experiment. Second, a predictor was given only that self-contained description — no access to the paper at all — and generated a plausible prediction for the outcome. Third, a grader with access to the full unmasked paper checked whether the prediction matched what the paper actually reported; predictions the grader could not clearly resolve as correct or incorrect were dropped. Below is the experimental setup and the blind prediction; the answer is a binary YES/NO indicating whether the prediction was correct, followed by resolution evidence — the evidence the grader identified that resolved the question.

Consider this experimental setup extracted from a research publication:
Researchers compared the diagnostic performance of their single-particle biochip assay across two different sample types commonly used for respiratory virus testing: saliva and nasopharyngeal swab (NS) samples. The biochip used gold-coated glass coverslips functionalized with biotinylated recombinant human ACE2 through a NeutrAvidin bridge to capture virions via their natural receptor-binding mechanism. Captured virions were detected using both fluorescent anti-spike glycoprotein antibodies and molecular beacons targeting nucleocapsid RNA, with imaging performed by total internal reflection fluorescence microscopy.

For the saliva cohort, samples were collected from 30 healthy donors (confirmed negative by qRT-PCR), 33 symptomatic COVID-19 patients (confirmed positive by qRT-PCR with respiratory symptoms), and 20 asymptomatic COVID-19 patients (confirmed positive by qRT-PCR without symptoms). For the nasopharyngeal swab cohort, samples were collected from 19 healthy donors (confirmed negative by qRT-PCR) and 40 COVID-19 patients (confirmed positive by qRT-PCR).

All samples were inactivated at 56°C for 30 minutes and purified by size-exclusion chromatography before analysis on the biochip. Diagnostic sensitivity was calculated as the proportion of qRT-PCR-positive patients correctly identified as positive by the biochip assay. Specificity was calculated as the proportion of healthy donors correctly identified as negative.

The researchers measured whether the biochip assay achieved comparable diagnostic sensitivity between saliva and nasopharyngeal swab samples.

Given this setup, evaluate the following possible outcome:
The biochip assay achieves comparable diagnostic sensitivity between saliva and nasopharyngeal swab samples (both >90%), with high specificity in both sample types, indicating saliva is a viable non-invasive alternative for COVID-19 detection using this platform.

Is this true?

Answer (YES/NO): NO